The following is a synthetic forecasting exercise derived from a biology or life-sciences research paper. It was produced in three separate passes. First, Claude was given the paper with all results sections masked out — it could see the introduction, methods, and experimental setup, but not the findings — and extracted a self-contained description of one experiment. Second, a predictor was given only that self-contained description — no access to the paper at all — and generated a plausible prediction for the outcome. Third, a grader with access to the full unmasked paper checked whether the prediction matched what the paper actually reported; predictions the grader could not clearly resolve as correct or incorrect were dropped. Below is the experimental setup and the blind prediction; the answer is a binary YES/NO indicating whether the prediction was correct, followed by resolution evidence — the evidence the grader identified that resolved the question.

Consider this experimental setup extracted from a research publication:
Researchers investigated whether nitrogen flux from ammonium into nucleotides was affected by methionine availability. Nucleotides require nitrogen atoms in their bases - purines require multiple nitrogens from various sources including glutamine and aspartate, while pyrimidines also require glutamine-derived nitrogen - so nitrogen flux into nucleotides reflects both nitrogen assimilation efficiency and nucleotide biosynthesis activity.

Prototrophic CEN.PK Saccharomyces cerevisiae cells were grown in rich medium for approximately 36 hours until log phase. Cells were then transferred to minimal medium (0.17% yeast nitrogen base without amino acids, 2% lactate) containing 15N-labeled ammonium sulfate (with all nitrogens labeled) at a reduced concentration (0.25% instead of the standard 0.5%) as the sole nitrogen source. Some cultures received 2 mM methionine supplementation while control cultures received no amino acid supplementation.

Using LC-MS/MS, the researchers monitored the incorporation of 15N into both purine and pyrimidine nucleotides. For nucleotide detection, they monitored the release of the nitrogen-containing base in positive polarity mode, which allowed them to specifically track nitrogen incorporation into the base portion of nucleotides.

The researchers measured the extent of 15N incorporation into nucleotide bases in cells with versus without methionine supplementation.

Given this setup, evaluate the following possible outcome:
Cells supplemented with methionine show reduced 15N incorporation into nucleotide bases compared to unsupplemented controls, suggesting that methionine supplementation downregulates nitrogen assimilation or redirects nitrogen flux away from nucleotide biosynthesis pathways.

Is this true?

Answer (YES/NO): NO